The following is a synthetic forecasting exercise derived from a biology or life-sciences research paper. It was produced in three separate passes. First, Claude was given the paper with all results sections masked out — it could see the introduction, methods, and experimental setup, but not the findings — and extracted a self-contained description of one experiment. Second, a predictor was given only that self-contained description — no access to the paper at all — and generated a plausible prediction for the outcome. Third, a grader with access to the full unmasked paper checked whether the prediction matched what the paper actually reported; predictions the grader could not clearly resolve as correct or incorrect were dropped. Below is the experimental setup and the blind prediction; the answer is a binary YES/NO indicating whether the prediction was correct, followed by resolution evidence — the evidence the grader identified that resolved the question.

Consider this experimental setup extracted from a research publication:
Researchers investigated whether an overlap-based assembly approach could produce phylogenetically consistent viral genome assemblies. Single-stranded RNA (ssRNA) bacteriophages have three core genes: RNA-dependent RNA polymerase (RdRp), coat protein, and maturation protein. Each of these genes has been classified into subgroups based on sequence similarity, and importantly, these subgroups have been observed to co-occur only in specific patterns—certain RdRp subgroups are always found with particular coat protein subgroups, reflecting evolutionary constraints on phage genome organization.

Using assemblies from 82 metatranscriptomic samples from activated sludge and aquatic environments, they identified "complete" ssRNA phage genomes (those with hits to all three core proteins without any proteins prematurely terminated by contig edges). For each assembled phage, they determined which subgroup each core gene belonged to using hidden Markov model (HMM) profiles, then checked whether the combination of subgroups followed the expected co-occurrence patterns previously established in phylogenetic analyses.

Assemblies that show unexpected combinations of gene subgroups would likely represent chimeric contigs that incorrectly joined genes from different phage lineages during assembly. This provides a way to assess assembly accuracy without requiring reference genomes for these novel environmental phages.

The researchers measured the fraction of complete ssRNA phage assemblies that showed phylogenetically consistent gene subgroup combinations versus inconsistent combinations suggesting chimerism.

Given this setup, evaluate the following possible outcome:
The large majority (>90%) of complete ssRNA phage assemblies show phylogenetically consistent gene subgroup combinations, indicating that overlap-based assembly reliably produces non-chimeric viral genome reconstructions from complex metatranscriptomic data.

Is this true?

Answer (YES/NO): YES